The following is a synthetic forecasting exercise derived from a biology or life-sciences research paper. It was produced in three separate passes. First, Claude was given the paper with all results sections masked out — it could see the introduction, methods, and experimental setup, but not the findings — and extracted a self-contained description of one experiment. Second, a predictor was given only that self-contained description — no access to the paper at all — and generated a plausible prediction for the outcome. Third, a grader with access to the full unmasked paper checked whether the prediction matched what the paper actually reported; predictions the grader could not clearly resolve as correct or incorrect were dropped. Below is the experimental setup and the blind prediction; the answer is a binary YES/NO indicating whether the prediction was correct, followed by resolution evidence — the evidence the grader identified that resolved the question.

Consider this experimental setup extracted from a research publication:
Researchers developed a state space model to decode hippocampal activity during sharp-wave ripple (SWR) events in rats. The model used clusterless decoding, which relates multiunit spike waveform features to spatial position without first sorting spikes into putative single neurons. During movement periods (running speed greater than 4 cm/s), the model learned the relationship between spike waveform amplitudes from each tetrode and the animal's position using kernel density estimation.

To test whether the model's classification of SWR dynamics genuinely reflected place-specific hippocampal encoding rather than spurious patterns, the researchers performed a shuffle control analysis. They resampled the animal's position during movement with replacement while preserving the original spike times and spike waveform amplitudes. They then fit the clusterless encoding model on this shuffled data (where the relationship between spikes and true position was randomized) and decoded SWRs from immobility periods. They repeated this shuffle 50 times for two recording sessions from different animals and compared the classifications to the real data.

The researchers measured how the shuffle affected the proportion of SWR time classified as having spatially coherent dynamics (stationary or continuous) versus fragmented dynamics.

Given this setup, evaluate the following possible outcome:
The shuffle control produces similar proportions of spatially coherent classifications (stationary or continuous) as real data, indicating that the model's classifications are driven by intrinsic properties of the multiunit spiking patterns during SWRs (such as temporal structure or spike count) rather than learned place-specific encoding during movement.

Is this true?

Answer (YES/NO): NO